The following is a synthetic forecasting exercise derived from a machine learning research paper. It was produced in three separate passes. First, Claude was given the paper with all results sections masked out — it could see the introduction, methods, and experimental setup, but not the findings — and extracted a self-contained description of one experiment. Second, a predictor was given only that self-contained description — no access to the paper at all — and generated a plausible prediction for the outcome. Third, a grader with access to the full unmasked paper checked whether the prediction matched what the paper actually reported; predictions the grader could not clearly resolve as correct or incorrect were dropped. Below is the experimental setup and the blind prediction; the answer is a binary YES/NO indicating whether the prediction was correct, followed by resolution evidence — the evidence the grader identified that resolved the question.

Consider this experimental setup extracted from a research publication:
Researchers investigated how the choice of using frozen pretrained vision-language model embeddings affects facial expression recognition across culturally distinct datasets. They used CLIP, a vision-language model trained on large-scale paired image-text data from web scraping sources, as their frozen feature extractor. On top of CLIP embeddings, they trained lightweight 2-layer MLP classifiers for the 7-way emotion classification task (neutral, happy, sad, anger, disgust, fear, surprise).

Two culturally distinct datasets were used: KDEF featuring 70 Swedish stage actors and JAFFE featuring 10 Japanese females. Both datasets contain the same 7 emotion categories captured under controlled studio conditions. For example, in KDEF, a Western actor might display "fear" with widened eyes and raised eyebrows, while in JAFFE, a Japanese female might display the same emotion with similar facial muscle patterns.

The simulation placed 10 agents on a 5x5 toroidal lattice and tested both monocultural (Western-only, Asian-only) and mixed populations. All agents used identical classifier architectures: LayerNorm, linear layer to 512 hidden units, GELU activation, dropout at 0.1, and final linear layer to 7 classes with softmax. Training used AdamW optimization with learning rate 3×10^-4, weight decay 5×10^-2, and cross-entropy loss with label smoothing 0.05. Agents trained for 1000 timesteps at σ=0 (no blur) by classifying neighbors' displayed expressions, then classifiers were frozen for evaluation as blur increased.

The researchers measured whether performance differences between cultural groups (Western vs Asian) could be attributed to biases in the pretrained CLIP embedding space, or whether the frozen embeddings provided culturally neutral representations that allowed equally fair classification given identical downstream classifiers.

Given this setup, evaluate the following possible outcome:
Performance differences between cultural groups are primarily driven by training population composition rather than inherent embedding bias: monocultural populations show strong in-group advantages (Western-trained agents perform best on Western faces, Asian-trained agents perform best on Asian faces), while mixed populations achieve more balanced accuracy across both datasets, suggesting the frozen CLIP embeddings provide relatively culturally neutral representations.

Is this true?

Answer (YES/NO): NO